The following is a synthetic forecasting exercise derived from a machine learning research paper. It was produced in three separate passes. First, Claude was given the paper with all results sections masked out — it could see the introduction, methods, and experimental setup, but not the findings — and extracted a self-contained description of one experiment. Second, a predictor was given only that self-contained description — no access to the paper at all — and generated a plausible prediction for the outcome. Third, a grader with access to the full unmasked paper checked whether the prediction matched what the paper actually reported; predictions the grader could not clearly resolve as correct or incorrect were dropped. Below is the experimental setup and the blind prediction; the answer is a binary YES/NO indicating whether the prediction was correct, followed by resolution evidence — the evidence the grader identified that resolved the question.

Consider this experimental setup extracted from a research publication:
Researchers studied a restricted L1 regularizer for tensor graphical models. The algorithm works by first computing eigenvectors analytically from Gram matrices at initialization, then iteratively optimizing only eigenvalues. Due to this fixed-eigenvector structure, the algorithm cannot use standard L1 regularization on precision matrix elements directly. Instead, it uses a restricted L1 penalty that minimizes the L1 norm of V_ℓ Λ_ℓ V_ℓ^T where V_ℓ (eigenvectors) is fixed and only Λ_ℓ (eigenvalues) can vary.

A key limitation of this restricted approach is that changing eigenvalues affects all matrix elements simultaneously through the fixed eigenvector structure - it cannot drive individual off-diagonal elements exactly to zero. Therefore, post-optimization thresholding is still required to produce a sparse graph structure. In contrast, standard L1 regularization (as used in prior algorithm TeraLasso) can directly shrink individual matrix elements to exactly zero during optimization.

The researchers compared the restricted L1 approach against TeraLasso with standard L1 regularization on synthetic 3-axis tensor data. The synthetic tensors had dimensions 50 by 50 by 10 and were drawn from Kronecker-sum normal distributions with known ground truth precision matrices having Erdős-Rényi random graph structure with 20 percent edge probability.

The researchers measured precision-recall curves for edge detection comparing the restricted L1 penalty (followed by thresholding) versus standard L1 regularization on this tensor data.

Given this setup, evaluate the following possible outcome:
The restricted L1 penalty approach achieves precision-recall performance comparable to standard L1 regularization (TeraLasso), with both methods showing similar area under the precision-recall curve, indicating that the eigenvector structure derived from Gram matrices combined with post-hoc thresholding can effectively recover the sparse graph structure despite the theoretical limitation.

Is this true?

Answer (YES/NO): YES